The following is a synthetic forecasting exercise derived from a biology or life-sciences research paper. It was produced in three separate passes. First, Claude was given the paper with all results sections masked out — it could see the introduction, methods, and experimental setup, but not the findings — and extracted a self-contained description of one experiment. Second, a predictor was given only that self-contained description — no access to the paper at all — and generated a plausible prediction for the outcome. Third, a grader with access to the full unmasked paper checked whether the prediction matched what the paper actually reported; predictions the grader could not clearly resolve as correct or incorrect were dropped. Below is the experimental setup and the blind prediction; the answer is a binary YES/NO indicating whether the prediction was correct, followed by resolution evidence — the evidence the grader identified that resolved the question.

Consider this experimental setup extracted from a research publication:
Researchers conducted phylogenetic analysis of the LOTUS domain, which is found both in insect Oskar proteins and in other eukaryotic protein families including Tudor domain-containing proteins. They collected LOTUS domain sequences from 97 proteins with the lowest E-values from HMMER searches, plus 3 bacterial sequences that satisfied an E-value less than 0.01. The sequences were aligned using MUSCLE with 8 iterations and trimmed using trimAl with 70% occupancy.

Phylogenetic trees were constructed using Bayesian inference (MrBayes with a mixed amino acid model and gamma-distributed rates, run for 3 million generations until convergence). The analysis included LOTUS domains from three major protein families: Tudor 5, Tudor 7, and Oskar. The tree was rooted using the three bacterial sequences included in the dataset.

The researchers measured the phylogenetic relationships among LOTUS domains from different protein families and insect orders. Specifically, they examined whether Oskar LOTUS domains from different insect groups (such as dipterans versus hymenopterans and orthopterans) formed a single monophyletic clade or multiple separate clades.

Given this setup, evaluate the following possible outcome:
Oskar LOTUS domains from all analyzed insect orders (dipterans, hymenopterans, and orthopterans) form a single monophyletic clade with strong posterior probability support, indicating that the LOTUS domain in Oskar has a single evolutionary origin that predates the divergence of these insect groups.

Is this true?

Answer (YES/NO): NO